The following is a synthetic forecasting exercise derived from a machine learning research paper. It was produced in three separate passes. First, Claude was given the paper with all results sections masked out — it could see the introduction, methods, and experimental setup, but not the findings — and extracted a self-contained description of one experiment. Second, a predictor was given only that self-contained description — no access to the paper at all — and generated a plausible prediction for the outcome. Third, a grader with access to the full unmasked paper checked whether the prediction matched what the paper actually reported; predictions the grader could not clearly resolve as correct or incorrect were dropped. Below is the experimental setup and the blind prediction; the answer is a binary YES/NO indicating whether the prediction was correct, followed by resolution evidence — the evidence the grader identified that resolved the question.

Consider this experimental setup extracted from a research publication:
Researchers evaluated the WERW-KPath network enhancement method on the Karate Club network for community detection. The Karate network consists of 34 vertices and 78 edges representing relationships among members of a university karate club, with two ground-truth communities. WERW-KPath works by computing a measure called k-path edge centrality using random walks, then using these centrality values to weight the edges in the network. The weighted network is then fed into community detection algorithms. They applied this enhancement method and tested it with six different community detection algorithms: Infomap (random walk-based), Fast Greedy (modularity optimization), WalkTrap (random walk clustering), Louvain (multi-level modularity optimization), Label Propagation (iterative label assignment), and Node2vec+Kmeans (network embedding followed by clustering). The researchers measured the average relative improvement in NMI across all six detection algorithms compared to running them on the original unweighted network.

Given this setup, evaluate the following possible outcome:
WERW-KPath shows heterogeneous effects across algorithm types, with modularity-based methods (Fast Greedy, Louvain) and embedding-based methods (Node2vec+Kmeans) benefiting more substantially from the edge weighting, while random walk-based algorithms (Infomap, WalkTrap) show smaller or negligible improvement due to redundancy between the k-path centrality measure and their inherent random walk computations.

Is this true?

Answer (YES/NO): NO